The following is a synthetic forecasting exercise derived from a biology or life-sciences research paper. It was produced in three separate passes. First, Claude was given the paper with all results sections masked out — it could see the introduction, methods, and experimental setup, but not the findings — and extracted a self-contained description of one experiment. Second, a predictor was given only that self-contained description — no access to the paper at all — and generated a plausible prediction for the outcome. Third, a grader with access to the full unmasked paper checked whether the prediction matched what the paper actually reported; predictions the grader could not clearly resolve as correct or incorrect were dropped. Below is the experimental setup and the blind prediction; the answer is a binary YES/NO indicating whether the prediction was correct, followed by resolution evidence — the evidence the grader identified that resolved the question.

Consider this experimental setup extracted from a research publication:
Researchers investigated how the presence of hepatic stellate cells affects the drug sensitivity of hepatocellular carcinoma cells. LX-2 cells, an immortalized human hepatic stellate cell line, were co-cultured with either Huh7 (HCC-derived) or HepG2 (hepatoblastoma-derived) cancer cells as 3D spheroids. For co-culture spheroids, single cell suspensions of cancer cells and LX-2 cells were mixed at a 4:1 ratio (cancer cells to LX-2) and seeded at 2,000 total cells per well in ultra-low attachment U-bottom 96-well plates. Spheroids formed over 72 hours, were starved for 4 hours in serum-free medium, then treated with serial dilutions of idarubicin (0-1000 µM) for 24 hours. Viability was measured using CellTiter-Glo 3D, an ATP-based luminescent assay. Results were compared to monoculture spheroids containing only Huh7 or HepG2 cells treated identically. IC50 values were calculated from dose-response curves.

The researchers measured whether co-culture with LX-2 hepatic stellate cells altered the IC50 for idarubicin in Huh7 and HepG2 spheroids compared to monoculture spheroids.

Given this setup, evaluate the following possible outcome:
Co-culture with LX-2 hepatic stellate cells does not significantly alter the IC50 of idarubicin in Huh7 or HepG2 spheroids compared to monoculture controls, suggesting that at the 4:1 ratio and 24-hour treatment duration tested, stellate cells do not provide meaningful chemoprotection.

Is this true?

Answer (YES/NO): NO